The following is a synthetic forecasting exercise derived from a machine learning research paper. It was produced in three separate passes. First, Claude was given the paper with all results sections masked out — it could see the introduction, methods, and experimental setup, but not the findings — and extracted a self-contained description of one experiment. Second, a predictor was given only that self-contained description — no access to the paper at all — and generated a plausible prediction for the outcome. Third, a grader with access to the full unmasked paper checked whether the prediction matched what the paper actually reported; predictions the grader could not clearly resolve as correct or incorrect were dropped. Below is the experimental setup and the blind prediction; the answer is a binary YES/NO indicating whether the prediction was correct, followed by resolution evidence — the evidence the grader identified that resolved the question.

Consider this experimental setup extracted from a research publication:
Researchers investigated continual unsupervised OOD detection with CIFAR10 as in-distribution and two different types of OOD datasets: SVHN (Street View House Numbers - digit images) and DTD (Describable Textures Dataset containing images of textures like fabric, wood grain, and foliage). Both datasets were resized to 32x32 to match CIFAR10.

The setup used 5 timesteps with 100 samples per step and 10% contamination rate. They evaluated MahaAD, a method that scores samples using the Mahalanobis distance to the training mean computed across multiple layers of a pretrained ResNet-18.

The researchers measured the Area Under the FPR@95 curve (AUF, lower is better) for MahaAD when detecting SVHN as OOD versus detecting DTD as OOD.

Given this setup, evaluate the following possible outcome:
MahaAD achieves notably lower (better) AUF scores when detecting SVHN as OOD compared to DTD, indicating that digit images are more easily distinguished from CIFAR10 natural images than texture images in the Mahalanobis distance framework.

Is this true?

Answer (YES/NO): YES